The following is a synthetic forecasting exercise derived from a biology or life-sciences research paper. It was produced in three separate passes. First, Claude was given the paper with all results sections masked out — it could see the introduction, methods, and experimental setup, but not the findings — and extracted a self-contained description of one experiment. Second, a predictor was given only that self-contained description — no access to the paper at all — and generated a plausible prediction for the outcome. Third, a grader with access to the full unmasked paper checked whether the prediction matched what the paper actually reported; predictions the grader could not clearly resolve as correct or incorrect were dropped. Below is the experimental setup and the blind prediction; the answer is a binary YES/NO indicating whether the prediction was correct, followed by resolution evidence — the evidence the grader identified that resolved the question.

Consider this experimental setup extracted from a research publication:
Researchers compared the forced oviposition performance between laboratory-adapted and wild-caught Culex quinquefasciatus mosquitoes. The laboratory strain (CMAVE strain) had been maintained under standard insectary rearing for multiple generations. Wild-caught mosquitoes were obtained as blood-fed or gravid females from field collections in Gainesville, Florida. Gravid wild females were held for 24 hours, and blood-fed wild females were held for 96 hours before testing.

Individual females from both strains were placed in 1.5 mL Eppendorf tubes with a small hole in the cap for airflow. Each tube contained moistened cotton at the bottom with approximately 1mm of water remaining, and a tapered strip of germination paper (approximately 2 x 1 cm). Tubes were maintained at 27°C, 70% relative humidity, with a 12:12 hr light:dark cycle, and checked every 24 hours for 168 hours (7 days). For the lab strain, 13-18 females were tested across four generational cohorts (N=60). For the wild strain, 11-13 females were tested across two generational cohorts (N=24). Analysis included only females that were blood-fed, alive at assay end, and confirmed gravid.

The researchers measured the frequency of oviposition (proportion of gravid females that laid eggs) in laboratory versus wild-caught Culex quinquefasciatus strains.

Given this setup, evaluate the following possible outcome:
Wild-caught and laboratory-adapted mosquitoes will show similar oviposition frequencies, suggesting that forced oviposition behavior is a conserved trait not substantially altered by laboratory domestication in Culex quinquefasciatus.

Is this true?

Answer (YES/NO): YES